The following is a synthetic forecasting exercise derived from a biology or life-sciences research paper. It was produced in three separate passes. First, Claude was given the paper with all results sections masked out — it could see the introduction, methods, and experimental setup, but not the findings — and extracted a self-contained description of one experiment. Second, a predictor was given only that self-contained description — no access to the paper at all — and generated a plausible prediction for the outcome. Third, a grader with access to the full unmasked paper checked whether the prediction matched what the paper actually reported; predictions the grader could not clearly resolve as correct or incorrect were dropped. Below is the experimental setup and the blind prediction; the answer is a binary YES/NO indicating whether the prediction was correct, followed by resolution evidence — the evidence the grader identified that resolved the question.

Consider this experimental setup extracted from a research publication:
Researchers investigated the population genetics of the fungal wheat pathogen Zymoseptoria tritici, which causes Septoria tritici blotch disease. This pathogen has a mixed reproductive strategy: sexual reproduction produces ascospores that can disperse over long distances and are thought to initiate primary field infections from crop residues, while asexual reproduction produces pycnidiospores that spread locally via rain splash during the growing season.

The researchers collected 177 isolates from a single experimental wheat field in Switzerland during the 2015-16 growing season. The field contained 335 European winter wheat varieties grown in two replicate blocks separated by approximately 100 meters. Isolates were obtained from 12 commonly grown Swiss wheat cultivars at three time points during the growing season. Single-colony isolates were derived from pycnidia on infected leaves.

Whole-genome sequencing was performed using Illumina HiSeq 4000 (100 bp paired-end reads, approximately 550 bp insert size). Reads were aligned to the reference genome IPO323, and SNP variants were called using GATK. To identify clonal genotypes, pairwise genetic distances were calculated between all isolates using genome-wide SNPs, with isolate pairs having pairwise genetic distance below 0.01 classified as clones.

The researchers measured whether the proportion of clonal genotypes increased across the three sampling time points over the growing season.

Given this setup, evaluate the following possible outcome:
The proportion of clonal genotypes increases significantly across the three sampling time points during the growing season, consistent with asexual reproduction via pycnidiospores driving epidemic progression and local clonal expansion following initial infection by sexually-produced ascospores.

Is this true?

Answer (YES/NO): NO